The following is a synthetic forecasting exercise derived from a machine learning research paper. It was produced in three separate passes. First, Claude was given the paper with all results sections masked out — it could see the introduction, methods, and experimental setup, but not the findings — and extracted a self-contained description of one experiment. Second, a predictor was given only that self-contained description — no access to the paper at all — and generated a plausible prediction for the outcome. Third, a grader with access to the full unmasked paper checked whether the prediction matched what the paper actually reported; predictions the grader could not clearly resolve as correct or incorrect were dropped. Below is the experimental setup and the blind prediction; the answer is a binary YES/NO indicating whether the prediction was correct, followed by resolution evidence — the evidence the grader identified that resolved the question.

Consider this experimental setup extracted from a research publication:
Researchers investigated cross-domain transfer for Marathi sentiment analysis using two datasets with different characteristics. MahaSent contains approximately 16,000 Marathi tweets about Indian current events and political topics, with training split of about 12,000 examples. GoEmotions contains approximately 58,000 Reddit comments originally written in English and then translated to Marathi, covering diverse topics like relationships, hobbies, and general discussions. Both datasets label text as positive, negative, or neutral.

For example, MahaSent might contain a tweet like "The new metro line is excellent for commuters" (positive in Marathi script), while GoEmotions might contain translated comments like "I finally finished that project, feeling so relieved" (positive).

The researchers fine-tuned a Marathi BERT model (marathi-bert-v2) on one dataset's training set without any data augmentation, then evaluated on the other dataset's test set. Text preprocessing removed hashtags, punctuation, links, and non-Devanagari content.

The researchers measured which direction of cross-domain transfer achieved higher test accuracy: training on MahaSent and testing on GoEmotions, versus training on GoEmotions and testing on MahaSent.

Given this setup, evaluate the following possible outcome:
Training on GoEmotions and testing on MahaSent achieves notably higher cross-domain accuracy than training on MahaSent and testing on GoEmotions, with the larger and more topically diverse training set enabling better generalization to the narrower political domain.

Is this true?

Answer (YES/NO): YES